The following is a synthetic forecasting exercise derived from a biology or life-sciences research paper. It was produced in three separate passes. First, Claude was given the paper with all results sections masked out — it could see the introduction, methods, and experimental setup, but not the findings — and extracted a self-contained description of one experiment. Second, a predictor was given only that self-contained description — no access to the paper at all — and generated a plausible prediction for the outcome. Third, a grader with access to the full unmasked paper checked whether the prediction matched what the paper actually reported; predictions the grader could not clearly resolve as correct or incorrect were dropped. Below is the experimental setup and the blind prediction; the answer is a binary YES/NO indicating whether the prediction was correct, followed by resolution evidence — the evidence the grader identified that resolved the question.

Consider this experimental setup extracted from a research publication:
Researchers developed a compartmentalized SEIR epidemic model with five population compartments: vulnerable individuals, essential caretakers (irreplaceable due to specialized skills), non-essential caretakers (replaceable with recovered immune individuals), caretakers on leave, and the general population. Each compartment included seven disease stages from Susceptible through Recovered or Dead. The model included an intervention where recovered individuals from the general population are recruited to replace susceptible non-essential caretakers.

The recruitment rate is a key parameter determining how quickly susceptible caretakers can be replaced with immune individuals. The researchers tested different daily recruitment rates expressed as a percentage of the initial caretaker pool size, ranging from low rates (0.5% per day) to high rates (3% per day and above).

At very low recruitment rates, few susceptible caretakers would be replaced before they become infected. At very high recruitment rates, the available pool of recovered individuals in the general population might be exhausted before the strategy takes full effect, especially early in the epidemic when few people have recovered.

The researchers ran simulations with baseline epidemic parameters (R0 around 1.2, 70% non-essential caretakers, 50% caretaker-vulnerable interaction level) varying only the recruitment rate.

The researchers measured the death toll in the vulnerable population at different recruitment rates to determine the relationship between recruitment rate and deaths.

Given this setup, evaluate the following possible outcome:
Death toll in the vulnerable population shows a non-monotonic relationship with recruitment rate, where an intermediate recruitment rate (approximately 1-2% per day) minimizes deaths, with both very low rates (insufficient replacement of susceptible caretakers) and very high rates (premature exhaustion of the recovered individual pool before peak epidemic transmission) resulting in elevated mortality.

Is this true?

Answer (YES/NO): NO